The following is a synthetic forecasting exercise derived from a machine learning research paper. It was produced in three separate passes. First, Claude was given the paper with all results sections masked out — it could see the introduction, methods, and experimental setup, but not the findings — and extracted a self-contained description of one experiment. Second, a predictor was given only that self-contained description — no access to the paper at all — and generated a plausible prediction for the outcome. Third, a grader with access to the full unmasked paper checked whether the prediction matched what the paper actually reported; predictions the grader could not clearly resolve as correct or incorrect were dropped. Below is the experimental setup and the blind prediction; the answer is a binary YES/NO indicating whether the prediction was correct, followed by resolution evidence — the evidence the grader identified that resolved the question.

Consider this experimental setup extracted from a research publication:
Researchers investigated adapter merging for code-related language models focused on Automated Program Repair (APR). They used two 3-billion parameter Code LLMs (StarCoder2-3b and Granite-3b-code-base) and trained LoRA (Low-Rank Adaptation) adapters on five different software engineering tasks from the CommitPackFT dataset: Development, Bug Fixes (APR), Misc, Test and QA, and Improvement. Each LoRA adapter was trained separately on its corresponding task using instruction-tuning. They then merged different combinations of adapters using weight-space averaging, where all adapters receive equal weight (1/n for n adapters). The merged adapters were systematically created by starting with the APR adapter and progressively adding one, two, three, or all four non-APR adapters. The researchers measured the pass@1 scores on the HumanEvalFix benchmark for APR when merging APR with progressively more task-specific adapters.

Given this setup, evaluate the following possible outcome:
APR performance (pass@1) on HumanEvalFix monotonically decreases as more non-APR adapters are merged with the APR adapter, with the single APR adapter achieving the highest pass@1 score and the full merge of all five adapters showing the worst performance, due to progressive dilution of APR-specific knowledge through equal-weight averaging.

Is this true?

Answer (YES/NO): NO